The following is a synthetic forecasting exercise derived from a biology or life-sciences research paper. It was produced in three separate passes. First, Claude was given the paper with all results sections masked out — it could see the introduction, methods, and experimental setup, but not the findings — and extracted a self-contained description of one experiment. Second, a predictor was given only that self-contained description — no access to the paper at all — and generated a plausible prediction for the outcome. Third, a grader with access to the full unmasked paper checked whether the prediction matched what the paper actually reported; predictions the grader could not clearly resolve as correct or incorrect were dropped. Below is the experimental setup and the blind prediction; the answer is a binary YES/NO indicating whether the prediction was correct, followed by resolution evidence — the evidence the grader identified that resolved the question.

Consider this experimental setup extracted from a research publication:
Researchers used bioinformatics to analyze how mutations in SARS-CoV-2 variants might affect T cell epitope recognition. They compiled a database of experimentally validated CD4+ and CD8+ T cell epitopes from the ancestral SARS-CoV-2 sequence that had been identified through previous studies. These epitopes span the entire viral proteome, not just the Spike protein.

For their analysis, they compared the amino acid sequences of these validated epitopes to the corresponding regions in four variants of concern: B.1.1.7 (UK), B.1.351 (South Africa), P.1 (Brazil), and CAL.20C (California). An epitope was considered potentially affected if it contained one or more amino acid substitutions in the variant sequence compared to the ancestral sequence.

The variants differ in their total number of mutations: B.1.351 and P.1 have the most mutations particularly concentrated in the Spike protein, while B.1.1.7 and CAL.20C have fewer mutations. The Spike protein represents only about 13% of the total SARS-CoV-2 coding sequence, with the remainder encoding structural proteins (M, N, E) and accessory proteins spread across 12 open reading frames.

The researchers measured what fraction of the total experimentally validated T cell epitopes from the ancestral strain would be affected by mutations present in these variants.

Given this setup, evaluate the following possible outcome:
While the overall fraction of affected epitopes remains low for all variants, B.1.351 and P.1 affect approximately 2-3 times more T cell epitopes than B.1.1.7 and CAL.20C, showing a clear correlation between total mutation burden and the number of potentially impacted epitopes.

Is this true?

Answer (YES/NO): NO